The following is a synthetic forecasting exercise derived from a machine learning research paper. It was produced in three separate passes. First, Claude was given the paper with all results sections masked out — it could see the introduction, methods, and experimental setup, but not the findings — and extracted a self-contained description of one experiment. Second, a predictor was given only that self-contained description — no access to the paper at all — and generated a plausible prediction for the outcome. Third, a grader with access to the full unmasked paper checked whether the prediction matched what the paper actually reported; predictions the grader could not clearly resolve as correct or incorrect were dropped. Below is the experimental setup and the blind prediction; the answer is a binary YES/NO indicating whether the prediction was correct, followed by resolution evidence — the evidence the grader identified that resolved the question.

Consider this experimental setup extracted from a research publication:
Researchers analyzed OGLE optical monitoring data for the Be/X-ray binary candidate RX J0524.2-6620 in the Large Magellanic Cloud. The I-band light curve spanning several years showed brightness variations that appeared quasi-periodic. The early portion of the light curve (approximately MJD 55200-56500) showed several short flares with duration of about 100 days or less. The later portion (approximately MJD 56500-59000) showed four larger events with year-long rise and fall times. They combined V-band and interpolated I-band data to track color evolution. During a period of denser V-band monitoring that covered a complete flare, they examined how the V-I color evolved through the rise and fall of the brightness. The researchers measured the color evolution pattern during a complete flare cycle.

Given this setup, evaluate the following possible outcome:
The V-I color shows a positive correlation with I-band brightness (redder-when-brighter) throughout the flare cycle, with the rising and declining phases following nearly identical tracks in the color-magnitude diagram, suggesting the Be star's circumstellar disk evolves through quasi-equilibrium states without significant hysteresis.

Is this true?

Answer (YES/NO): NO